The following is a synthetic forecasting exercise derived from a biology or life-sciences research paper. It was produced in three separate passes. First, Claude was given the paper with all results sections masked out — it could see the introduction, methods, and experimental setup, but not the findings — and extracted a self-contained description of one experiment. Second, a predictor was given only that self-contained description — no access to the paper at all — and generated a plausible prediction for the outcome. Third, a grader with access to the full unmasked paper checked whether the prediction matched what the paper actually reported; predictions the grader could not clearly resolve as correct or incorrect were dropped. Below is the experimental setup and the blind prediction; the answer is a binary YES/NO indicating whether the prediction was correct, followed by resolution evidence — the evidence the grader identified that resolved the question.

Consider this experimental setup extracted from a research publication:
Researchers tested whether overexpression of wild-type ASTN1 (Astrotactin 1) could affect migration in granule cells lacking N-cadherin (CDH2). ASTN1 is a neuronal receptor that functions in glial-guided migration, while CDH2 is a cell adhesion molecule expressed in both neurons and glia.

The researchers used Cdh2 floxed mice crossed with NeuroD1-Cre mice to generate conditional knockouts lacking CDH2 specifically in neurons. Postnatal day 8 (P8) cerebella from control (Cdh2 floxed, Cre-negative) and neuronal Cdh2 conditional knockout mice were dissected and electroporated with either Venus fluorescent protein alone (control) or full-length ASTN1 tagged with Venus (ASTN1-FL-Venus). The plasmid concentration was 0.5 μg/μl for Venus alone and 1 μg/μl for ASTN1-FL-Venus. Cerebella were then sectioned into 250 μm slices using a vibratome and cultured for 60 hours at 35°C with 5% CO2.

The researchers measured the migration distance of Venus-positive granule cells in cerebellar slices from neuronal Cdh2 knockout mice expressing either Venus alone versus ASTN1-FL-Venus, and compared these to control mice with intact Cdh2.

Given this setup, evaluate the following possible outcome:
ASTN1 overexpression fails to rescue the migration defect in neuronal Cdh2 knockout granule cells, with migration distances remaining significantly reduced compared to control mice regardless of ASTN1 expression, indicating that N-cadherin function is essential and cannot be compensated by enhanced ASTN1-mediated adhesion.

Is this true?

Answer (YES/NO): NO